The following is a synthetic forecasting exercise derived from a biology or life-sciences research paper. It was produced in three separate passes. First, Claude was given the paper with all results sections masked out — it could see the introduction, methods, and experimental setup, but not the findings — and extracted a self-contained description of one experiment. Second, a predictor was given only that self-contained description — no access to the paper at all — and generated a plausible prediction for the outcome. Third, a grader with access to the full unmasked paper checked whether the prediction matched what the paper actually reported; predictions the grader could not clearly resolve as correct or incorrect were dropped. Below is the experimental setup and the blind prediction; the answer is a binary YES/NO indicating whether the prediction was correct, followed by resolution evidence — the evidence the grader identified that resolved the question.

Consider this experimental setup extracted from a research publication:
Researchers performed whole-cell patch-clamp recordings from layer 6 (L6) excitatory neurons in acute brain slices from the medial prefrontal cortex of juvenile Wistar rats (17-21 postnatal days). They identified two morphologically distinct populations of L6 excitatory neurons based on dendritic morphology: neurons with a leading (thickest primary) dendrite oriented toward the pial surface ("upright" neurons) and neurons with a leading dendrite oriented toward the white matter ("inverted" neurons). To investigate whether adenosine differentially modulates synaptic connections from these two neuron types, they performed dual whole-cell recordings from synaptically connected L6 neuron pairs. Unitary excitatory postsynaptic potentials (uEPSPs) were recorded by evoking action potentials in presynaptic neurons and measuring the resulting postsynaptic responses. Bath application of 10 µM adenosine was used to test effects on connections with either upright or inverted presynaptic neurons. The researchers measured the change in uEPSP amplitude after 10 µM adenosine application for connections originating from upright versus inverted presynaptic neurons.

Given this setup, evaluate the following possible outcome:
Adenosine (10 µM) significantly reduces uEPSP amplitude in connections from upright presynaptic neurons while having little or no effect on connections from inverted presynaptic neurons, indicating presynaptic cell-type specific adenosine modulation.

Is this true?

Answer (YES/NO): NO